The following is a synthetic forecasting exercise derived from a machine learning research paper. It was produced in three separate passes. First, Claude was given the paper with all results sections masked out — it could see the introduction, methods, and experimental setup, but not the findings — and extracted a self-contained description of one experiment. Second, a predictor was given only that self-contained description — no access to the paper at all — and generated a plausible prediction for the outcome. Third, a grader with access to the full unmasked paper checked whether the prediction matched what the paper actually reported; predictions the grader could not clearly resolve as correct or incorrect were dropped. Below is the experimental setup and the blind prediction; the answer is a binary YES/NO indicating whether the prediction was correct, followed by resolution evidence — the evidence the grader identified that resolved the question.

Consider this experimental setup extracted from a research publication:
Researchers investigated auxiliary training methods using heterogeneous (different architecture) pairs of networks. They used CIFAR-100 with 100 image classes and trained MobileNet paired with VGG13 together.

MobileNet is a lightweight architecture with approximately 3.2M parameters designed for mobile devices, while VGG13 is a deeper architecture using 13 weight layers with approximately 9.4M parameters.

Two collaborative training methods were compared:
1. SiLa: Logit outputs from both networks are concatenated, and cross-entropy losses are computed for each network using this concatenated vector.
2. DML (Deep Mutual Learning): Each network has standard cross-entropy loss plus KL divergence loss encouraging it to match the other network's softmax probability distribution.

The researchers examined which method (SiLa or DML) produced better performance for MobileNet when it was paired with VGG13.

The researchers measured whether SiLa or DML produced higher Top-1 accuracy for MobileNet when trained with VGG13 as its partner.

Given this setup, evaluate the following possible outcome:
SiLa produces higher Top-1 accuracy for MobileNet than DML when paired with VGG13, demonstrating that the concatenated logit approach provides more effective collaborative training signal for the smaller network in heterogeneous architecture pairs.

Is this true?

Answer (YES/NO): NO